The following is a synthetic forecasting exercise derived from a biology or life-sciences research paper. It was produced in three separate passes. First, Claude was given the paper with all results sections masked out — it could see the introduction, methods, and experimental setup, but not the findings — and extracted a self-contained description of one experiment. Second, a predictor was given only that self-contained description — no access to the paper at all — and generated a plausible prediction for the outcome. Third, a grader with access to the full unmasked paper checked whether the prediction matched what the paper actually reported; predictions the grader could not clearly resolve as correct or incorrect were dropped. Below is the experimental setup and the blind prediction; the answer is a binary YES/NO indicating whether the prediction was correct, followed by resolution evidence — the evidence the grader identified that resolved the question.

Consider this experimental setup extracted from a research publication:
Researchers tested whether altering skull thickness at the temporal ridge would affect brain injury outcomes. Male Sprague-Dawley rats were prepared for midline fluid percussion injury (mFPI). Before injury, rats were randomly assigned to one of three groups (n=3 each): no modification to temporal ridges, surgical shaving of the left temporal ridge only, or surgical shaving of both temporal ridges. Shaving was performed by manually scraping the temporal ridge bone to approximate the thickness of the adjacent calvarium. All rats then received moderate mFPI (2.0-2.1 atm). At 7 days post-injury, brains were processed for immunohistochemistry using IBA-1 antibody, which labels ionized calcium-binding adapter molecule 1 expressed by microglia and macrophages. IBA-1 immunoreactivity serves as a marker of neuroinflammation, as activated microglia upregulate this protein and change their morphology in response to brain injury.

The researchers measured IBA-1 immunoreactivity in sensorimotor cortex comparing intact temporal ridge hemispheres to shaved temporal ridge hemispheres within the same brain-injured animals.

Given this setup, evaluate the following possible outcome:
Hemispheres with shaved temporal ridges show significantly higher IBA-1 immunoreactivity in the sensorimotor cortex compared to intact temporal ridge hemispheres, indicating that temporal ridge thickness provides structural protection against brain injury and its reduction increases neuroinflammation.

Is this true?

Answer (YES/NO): NO